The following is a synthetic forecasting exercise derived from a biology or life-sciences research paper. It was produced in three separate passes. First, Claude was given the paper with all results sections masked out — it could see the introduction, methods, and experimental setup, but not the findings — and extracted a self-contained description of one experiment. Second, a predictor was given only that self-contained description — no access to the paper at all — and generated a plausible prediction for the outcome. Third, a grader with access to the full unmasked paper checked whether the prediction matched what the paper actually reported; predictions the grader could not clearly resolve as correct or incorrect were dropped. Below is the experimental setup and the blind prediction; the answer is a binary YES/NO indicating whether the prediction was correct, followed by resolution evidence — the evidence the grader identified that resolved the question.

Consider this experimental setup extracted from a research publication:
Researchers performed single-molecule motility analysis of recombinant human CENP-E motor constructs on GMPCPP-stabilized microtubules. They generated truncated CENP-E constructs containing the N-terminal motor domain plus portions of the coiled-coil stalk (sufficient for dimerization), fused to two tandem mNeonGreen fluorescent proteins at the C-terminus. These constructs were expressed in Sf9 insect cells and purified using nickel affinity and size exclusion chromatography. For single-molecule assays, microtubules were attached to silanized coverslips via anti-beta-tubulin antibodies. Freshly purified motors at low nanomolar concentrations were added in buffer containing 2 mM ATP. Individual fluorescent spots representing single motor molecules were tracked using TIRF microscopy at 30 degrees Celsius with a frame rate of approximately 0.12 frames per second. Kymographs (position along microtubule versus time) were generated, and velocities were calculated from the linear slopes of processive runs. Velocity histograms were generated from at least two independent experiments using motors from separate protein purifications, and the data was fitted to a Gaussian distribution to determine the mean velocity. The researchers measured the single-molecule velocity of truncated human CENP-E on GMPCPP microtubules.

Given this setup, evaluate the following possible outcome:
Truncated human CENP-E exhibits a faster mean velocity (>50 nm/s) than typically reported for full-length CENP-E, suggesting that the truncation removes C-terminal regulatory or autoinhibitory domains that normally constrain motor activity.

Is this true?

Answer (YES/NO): YES